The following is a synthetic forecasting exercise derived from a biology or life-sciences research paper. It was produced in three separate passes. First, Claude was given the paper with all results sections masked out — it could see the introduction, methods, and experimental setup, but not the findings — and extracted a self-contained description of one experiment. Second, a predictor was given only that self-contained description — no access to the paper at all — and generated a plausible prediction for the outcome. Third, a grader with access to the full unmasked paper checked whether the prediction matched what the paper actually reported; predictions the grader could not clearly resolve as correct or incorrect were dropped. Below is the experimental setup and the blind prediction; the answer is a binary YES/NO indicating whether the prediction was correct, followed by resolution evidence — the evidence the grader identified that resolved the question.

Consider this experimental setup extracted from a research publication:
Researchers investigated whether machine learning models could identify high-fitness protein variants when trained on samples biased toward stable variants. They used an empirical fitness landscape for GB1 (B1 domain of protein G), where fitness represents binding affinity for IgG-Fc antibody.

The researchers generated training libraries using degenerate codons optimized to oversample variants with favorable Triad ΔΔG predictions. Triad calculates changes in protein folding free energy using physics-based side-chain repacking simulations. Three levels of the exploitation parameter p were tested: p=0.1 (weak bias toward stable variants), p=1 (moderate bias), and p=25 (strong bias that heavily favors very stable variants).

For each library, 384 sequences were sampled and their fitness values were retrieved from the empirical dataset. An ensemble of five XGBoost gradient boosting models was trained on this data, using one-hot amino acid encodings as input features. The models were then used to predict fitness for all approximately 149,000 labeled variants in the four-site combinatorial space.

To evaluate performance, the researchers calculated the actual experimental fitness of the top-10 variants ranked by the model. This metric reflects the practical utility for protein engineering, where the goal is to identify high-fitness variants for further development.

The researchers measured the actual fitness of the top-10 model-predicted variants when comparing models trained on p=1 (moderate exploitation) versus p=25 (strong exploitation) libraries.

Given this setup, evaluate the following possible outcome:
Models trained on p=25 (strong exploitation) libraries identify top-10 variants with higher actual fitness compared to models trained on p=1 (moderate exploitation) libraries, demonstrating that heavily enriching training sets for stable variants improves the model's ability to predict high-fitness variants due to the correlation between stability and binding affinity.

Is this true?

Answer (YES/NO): NO